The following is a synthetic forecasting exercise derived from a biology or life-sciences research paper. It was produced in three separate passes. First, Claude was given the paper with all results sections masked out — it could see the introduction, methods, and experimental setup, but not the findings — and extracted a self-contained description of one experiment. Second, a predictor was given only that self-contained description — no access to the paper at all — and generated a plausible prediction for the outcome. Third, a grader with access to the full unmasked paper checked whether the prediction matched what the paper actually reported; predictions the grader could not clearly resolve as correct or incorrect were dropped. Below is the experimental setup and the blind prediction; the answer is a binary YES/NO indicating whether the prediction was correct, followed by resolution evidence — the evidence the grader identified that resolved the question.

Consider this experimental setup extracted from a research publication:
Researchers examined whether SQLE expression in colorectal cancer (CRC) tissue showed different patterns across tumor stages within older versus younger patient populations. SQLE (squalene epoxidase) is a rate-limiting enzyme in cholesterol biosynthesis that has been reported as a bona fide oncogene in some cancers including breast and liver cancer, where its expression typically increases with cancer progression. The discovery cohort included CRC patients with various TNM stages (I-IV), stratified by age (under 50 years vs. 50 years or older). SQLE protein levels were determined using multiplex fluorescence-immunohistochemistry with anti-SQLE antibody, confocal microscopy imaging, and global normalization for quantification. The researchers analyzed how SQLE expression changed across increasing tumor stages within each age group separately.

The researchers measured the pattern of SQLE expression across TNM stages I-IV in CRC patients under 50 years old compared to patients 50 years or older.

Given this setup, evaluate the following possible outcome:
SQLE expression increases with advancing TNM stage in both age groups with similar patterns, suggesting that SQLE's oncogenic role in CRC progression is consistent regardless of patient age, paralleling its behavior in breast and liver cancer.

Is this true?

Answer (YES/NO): NO